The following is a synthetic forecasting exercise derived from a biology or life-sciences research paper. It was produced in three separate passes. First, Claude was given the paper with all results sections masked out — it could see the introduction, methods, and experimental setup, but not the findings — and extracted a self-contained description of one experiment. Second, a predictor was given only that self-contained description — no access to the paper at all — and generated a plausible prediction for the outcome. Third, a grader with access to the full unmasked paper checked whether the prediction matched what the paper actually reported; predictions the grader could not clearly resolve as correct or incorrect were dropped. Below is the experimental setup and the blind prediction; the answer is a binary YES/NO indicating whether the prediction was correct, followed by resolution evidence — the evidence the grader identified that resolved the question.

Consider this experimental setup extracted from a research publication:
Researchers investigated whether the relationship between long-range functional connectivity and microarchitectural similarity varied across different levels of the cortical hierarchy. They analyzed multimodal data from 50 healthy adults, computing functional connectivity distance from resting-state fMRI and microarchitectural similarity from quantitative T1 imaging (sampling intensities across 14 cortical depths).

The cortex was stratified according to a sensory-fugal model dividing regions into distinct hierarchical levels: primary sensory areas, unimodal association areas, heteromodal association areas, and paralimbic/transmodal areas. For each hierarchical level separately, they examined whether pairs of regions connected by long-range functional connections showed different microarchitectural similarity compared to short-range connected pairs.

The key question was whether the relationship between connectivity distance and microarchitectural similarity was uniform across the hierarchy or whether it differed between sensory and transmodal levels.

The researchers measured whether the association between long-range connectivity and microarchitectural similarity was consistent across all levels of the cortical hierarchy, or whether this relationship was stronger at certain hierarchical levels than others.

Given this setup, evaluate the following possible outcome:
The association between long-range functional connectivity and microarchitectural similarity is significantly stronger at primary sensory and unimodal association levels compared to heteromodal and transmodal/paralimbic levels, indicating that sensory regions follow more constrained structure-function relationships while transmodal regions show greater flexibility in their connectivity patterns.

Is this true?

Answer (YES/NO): NO